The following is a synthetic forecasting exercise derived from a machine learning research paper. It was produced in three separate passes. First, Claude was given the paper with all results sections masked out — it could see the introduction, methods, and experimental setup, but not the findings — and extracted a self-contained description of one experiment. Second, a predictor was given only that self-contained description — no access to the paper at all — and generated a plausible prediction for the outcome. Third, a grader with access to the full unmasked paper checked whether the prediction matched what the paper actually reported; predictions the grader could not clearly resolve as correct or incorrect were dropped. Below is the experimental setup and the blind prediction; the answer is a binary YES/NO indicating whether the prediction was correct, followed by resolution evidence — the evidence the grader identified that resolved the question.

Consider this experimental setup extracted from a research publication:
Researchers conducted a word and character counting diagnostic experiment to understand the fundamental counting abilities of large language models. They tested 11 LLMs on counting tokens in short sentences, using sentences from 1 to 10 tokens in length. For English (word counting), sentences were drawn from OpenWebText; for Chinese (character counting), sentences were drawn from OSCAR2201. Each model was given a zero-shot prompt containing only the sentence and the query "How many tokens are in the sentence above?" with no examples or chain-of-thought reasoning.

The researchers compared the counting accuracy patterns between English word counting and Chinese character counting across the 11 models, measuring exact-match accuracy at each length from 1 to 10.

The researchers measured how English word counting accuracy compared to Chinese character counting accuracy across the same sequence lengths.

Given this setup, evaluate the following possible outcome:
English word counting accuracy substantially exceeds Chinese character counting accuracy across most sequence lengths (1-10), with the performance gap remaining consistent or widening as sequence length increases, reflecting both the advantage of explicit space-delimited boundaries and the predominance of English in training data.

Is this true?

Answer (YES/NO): NO